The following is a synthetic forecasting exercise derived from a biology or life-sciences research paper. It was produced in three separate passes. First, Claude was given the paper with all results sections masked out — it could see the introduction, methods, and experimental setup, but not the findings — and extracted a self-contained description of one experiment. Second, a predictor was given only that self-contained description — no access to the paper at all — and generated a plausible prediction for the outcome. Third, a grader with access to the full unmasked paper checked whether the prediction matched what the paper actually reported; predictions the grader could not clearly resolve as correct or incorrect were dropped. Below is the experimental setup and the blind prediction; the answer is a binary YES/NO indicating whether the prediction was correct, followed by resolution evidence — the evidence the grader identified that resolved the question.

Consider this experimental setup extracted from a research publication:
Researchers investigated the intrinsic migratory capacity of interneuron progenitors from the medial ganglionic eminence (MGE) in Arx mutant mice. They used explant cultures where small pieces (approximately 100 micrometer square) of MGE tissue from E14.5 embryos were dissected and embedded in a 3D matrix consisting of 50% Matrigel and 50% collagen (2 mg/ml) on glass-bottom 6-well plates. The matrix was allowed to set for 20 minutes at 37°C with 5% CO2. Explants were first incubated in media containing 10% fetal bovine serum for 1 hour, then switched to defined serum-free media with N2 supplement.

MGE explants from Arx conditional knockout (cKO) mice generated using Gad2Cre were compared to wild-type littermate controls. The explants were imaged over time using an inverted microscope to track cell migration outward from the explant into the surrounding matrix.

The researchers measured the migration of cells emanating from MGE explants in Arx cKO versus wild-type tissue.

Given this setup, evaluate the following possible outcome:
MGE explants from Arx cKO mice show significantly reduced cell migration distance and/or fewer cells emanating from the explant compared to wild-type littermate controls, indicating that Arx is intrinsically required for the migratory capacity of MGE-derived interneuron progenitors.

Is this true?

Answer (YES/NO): NO